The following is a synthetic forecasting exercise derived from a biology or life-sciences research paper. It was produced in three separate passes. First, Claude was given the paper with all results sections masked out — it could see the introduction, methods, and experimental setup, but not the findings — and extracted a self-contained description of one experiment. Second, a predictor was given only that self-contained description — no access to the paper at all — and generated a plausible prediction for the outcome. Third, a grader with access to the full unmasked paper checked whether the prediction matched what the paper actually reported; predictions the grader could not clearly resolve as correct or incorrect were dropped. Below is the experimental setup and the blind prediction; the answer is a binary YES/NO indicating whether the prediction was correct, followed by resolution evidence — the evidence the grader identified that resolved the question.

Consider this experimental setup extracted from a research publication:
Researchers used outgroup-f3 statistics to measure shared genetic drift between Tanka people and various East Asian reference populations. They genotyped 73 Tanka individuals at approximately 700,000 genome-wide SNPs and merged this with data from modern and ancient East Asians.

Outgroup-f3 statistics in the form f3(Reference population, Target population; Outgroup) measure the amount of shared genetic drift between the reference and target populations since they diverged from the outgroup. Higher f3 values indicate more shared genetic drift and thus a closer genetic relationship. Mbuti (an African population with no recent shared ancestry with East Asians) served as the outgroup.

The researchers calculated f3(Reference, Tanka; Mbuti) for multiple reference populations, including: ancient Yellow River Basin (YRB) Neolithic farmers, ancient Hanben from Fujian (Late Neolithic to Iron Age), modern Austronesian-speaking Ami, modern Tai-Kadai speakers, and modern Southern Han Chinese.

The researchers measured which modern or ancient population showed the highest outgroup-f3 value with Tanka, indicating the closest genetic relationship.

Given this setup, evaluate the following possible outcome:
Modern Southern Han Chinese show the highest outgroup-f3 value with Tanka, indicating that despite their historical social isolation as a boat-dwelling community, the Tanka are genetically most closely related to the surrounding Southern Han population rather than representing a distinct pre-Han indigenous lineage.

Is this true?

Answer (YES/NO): YES